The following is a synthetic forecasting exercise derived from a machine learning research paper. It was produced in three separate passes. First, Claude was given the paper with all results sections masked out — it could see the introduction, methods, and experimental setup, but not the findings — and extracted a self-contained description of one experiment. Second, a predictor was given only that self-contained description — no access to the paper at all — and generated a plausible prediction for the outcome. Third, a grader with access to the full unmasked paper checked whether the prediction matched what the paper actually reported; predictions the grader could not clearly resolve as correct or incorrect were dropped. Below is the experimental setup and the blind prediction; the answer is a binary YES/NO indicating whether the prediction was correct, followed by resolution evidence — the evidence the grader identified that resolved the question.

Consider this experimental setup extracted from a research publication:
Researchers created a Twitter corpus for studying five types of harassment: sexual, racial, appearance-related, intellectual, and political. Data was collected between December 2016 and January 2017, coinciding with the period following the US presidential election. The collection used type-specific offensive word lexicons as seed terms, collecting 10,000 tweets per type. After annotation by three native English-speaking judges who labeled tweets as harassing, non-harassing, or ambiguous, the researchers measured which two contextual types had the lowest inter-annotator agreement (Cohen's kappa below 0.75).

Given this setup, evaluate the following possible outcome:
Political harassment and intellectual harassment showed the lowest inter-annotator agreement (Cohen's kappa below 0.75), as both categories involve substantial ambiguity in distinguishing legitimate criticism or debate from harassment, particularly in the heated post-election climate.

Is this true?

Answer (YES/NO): NO